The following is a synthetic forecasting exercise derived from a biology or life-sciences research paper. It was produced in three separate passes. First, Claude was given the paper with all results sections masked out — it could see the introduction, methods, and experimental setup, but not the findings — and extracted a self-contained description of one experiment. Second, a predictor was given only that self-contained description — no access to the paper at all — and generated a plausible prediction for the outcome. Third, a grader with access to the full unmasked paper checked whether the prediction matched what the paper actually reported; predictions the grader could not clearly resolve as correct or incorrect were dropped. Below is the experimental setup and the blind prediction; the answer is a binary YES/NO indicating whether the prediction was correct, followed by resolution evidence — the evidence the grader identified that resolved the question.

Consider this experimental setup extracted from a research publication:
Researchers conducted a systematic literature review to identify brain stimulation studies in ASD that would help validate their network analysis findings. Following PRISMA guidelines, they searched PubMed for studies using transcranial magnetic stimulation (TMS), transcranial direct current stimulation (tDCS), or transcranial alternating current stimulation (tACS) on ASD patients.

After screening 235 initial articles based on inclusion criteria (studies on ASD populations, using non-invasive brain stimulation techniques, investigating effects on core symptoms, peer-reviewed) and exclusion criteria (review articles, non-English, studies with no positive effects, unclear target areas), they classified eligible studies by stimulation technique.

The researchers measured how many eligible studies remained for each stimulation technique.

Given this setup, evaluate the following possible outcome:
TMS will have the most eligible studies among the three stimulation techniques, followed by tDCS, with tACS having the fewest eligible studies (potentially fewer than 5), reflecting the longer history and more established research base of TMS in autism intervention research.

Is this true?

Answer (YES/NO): YES